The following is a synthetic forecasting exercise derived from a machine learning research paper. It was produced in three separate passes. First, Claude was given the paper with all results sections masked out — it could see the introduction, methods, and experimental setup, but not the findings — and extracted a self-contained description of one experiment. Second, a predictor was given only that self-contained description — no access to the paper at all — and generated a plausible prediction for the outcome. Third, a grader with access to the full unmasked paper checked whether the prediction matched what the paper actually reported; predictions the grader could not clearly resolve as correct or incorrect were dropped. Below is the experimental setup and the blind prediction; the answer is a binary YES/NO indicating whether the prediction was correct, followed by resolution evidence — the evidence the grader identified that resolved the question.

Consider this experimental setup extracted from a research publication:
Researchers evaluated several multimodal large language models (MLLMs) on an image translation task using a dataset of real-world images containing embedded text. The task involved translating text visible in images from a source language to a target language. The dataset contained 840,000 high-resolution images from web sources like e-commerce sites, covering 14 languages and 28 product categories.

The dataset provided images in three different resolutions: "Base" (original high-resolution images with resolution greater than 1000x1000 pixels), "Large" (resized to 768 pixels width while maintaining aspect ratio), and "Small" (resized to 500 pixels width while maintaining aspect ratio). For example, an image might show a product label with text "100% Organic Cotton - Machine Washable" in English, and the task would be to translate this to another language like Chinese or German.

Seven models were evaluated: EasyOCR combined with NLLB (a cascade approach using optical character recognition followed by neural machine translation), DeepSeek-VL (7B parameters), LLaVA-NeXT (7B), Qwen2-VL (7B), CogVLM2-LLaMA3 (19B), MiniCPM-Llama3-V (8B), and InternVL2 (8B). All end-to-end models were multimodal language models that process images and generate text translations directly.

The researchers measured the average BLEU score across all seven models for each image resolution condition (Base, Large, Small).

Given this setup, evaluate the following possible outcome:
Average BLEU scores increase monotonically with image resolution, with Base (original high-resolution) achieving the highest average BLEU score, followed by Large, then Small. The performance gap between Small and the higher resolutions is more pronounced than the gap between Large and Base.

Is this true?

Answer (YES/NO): YES